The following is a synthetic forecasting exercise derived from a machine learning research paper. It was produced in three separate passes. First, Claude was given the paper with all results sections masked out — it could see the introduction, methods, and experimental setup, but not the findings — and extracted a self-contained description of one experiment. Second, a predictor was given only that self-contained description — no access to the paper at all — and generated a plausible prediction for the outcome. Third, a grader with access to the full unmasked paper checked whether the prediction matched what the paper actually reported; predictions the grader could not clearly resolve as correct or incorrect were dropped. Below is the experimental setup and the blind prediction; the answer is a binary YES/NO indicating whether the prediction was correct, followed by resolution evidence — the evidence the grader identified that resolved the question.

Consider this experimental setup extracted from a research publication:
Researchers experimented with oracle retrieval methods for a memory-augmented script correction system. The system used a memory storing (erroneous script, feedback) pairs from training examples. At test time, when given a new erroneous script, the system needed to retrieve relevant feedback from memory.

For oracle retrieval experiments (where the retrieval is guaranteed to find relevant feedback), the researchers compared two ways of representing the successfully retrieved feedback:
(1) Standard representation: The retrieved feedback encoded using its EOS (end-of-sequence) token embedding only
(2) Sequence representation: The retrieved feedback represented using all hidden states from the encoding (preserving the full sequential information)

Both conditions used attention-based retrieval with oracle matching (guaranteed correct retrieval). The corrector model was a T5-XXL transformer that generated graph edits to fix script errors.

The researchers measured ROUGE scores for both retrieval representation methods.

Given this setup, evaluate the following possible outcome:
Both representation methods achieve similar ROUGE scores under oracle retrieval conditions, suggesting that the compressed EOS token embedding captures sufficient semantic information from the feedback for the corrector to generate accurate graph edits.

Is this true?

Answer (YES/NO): NO